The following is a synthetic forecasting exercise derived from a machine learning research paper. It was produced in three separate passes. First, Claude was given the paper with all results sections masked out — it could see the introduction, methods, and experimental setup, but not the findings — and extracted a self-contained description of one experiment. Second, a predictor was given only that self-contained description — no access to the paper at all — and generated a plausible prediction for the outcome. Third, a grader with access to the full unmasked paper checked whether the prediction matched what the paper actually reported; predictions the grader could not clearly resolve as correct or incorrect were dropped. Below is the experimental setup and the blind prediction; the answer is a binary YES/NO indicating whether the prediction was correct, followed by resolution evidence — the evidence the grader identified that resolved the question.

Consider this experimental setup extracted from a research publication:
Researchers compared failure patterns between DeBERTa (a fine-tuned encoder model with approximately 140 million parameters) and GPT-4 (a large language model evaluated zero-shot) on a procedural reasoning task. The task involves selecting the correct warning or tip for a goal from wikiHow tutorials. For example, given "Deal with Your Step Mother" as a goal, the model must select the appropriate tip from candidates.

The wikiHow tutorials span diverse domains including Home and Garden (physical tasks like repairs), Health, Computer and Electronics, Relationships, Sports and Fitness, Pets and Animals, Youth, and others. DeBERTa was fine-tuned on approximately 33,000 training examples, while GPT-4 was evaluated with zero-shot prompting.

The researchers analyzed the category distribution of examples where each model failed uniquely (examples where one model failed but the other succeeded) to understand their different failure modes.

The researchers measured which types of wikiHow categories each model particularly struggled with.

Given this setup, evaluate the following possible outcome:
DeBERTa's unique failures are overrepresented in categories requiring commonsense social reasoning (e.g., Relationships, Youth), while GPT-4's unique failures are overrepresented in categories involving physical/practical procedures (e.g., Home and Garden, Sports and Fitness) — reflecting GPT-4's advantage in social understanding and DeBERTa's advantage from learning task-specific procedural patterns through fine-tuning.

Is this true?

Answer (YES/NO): NO